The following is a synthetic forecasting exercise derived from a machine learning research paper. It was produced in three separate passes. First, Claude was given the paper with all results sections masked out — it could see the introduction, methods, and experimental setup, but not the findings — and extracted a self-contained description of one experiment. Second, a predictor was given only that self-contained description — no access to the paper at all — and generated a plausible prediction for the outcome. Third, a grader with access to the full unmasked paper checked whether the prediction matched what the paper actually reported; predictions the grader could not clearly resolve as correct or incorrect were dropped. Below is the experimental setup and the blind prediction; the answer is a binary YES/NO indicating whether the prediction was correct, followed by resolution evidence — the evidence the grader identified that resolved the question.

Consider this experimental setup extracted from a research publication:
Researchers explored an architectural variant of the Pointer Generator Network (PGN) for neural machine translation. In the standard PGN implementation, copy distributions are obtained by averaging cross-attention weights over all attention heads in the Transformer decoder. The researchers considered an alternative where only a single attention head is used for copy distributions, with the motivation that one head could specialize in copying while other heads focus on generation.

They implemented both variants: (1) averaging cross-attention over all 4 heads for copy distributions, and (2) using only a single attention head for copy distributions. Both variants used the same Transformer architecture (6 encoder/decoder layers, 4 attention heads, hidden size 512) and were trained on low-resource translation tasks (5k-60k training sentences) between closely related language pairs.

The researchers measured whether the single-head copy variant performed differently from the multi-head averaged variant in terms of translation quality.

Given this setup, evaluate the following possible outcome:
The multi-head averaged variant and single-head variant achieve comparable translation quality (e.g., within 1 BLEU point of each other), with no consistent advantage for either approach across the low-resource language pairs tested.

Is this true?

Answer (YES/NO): YES